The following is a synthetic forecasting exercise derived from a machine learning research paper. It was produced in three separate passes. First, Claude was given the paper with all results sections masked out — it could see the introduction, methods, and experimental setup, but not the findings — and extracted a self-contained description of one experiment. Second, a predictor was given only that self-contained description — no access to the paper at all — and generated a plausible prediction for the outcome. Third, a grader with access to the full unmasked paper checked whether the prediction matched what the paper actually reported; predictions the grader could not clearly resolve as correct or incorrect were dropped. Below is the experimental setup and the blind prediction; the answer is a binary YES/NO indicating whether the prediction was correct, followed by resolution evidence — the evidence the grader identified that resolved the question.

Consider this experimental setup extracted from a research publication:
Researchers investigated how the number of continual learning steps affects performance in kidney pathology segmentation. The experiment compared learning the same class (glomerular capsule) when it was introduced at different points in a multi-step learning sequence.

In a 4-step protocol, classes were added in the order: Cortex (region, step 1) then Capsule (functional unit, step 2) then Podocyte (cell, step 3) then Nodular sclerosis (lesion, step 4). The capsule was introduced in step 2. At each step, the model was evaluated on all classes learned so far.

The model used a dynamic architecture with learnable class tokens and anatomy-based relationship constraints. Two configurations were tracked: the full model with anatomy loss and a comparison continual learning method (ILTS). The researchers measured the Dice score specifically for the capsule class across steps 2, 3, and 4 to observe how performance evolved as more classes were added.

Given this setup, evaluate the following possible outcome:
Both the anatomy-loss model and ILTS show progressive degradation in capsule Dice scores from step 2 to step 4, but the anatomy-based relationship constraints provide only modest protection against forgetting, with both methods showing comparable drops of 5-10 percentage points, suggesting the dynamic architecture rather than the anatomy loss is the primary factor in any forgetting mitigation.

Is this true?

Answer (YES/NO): NO